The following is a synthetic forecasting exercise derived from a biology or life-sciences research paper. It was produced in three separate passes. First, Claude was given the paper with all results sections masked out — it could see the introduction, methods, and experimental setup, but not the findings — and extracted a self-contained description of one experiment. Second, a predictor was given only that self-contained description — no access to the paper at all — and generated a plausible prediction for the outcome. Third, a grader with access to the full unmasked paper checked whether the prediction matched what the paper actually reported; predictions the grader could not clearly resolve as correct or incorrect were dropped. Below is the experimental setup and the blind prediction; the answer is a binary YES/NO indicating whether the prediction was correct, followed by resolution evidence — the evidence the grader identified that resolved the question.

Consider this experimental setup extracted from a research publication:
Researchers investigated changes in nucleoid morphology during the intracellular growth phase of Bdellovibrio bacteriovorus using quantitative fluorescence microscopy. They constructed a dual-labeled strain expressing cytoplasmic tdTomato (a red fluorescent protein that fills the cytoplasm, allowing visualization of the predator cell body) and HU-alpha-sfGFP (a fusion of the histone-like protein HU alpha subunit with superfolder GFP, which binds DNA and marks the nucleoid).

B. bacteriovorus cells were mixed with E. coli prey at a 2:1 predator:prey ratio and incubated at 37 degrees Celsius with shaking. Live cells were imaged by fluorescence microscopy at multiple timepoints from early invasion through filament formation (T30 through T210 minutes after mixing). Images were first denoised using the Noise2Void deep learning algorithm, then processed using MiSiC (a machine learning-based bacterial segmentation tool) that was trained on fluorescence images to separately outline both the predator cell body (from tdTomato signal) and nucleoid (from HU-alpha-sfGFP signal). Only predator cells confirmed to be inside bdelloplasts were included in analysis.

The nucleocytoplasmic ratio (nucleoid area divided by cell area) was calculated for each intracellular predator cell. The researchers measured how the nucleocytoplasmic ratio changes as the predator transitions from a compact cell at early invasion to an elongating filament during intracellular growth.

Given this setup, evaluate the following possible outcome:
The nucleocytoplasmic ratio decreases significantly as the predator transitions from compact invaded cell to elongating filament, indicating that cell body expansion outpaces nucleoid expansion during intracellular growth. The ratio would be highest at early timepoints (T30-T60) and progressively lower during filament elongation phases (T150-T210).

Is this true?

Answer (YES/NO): NO